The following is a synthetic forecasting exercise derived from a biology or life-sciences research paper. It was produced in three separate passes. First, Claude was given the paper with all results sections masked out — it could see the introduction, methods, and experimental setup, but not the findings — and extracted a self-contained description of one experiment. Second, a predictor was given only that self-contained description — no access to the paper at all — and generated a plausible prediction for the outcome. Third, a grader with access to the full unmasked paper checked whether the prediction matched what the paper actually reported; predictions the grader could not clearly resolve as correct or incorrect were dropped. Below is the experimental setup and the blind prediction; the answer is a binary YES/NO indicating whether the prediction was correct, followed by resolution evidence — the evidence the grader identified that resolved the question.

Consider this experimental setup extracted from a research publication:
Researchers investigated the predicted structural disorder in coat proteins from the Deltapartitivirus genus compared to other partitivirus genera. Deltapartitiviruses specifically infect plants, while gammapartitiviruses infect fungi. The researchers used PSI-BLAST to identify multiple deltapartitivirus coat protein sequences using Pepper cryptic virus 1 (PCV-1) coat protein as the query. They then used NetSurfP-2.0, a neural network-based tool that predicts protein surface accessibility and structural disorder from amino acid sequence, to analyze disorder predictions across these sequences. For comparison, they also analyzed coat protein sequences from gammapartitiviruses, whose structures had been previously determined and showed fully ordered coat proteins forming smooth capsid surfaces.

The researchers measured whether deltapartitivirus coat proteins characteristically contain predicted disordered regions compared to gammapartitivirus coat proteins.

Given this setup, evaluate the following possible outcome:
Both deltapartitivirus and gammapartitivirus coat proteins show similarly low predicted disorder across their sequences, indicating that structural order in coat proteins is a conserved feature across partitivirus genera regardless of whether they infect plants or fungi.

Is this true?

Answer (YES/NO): NO